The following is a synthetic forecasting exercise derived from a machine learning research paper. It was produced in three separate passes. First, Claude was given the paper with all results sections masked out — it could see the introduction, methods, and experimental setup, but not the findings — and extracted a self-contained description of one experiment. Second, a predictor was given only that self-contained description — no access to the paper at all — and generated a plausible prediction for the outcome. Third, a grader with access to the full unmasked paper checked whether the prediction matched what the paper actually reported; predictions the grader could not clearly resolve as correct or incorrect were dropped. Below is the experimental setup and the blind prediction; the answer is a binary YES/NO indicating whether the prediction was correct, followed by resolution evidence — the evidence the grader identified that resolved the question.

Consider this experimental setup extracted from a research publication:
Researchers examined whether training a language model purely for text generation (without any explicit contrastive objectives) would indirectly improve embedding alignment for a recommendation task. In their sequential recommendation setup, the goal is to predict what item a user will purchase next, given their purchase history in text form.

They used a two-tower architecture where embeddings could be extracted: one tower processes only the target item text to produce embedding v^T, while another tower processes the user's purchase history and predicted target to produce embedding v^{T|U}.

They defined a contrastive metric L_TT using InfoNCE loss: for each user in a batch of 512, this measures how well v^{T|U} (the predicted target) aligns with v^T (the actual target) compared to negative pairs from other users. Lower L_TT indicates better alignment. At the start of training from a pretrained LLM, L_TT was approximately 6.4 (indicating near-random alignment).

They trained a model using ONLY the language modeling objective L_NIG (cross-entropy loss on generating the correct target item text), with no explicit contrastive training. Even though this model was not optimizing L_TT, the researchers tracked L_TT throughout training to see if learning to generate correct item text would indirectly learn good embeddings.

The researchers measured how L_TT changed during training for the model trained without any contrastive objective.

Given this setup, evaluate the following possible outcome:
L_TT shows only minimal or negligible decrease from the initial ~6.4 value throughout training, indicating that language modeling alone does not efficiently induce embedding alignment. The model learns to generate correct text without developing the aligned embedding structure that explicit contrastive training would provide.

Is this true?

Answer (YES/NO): YES